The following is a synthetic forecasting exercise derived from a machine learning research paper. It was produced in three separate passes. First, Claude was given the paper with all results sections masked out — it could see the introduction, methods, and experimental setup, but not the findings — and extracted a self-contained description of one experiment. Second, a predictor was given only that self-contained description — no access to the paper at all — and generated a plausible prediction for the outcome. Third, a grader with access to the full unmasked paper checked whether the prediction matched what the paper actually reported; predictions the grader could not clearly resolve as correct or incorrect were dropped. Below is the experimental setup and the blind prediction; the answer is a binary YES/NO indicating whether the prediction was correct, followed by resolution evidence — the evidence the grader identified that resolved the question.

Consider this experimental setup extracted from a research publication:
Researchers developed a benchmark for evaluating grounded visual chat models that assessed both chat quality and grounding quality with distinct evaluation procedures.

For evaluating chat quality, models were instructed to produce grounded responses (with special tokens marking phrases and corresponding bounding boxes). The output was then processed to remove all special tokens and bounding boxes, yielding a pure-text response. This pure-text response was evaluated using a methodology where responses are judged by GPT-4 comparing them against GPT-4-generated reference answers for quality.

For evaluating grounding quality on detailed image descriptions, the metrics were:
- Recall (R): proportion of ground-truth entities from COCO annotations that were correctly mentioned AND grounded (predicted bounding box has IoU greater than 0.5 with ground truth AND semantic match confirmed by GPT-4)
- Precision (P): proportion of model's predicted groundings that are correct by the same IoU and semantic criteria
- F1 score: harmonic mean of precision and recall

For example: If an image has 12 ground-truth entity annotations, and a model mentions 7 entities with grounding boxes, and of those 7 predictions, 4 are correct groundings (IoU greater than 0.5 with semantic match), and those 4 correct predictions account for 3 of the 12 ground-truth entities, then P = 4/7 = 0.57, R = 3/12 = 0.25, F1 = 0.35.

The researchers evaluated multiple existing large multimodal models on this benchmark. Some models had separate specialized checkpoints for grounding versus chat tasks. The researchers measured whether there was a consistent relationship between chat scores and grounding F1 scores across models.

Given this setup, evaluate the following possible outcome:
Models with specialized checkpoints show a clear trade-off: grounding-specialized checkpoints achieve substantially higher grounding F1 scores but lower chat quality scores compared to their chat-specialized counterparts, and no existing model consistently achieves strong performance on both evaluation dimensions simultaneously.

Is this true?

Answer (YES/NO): YES